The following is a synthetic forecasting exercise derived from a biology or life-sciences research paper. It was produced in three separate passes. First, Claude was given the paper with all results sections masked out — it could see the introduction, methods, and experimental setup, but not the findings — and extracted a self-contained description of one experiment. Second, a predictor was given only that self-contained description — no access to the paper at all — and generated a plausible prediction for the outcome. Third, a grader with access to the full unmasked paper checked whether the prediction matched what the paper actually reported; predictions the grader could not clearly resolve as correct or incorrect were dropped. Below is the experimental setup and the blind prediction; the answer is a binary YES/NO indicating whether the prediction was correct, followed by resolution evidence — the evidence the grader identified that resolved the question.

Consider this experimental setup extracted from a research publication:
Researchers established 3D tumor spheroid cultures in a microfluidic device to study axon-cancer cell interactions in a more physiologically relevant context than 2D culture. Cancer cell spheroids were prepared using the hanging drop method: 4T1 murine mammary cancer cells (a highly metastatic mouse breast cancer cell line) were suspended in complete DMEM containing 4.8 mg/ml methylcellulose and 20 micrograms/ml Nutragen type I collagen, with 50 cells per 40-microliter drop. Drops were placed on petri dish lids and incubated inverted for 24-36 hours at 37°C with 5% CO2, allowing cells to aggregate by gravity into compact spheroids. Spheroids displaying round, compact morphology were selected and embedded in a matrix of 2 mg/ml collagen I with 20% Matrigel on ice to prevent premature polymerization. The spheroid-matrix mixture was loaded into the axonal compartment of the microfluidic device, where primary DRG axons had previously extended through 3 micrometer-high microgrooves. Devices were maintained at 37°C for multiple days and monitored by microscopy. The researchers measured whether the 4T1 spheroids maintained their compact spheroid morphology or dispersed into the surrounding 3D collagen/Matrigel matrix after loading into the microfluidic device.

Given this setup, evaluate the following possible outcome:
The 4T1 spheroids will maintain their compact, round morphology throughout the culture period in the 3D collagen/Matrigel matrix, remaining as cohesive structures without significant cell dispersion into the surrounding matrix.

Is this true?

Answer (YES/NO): NO